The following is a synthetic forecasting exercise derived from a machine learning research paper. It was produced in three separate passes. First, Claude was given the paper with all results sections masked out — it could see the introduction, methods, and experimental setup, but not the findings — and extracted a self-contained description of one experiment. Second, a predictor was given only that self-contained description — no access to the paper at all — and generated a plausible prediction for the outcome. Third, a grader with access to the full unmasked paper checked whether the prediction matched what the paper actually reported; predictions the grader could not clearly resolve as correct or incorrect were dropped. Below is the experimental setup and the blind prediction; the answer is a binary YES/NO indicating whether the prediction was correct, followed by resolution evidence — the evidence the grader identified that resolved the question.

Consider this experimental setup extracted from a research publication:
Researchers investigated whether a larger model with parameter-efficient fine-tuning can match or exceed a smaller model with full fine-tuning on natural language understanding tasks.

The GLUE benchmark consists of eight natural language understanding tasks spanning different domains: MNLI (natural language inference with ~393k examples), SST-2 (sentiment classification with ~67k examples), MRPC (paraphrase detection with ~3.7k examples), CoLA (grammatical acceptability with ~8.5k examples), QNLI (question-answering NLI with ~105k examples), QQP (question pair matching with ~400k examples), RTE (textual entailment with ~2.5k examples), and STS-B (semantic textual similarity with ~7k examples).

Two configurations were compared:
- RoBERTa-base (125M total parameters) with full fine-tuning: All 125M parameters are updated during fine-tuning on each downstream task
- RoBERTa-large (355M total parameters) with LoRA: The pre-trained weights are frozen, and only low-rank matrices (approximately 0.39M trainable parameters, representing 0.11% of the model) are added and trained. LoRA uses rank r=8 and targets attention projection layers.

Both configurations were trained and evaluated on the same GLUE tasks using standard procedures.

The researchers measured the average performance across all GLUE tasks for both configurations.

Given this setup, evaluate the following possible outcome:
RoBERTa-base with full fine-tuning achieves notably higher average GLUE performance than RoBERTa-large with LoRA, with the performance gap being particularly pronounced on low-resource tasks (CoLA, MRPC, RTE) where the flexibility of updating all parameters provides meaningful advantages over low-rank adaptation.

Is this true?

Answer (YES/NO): NO